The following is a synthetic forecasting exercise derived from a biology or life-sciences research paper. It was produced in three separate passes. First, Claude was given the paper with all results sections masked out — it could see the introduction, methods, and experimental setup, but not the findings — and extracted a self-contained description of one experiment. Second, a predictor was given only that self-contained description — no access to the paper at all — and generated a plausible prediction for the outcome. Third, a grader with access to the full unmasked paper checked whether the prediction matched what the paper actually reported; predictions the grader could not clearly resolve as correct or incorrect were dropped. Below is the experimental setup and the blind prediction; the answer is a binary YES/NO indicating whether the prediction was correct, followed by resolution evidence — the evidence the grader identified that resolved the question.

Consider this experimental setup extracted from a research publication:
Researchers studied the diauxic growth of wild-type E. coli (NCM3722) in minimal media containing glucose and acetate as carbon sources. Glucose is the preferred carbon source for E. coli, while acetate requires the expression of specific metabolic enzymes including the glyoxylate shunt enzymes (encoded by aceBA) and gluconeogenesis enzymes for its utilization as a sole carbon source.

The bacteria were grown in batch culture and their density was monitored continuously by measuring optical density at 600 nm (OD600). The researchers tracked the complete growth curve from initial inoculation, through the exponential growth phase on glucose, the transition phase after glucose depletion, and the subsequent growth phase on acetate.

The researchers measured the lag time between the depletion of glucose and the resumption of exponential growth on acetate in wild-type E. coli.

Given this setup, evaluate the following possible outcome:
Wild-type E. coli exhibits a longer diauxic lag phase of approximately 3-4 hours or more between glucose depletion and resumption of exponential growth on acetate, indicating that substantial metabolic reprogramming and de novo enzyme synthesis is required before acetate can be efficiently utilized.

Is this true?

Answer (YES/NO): YES